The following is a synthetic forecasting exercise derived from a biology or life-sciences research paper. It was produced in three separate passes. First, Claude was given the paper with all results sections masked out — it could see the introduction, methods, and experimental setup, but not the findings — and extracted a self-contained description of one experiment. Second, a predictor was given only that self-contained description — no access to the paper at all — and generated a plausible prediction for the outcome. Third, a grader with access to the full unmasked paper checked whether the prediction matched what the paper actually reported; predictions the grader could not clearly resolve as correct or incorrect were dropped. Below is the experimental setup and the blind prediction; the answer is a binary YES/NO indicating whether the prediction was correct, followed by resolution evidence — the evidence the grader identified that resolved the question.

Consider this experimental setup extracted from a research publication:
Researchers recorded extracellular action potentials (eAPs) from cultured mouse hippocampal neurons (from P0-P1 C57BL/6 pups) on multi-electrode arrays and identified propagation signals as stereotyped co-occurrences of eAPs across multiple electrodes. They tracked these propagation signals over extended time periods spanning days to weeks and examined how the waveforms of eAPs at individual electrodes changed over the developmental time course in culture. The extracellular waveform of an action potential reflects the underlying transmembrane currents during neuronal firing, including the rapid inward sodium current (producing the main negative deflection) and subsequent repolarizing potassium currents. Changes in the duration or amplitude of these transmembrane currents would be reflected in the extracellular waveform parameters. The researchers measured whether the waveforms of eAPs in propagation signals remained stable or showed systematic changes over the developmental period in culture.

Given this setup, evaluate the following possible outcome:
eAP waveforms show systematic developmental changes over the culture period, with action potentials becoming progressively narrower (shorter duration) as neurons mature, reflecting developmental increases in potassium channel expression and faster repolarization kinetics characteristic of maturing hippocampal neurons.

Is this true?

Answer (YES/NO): YES